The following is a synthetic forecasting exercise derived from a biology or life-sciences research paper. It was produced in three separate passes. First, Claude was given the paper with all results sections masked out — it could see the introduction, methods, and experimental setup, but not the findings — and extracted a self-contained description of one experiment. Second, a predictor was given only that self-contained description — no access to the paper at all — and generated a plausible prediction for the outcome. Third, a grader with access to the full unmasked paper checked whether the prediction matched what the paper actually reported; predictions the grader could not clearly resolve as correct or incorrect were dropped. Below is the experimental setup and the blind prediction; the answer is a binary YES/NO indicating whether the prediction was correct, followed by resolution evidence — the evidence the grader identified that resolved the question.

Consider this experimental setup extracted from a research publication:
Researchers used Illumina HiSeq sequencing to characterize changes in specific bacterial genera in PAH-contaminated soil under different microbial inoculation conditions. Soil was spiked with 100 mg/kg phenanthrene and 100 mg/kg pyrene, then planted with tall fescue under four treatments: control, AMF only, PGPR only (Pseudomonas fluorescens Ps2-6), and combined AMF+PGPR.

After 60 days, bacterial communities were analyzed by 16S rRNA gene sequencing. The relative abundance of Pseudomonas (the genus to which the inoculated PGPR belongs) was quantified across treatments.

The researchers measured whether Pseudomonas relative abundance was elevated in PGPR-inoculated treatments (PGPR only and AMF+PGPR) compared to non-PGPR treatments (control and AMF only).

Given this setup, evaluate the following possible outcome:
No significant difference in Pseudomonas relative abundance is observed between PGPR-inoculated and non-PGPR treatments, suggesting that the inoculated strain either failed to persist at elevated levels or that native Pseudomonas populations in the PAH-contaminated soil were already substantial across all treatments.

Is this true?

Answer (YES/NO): NO